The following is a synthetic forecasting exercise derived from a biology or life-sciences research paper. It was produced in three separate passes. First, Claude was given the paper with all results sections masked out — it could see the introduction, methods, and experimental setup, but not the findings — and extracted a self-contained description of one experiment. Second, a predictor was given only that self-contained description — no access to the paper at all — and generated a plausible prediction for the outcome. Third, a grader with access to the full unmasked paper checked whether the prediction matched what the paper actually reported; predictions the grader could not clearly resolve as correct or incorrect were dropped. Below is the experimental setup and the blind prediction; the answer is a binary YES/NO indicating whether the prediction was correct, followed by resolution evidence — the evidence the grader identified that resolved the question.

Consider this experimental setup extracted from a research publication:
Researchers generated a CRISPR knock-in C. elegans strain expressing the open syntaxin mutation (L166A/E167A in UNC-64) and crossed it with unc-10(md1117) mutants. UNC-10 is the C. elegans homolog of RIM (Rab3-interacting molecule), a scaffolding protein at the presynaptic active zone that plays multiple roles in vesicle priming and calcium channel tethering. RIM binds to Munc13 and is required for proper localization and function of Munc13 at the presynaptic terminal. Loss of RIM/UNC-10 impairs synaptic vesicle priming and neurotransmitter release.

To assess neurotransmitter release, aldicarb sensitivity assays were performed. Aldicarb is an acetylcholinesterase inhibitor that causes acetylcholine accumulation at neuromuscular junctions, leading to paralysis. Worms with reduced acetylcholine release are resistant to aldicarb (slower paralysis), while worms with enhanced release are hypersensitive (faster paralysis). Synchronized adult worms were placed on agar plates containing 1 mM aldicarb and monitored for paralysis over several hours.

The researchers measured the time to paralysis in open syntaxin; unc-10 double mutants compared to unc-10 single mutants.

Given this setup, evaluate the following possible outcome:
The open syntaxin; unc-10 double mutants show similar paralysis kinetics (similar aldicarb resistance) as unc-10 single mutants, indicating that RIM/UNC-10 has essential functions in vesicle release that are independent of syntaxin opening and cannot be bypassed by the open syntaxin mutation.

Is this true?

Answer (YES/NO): NO